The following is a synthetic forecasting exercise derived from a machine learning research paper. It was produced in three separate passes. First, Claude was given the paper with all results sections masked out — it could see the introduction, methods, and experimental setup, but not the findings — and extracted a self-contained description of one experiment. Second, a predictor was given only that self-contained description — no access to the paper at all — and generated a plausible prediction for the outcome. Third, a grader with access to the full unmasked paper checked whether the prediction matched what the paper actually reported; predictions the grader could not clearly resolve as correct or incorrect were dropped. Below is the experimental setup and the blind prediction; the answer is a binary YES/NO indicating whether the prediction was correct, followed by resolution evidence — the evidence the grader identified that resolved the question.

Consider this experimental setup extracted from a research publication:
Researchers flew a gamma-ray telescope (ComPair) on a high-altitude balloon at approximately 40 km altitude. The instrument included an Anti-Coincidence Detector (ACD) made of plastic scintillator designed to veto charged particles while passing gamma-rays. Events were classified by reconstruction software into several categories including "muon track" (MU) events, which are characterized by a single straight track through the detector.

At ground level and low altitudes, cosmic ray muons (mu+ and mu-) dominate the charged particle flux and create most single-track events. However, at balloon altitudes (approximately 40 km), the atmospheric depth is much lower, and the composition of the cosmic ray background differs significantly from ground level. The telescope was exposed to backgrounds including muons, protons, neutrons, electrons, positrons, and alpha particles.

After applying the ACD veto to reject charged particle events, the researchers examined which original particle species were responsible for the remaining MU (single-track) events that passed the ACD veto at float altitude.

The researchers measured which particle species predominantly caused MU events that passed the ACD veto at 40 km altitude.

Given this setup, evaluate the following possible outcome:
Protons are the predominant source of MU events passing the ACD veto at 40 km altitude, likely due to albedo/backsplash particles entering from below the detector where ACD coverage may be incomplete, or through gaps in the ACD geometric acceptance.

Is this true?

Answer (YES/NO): NO